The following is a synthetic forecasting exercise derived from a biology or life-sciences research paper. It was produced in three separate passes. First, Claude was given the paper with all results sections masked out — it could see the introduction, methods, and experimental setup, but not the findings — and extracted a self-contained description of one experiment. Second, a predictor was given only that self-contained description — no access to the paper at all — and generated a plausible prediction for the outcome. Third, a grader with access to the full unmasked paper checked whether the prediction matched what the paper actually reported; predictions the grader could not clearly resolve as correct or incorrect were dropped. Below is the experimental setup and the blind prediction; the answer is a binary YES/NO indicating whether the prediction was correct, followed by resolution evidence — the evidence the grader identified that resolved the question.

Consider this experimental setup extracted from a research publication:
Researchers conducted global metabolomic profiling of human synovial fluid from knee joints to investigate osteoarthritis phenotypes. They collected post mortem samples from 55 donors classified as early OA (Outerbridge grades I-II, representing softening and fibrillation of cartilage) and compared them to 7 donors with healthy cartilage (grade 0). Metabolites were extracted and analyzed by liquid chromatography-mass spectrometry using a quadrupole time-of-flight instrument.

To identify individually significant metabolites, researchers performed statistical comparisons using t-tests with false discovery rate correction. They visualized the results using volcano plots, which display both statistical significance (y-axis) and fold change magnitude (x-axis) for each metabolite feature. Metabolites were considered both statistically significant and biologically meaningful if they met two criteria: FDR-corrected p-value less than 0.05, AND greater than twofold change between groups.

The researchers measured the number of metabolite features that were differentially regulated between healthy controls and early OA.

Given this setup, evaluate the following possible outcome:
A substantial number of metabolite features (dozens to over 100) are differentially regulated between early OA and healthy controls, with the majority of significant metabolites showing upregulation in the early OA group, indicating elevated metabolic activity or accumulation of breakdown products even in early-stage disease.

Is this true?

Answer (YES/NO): NO